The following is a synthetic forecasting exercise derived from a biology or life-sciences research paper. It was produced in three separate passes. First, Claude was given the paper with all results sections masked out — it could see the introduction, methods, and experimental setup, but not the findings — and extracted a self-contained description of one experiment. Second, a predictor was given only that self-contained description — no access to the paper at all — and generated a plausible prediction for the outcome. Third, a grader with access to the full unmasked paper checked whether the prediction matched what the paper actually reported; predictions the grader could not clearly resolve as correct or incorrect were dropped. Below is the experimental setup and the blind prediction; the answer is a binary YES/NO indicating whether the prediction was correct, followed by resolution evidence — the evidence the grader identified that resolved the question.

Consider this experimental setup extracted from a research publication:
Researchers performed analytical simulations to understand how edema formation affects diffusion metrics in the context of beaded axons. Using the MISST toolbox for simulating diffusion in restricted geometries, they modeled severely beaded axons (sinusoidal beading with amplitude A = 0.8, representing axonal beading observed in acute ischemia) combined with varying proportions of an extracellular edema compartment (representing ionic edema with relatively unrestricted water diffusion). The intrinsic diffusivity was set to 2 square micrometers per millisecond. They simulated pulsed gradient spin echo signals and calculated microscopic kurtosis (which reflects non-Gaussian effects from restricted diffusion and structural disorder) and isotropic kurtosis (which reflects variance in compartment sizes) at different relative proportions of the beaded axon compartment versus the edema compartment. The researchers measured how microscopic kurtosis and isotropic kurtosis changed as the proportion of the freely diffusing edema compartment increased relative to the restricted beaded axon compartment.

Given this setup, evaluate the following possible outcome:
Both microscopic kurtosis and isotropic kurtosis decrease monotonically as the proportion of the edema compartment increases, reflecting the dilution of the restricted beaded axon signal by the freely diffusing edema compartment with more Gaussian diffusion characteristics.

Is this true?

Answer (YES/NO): NO